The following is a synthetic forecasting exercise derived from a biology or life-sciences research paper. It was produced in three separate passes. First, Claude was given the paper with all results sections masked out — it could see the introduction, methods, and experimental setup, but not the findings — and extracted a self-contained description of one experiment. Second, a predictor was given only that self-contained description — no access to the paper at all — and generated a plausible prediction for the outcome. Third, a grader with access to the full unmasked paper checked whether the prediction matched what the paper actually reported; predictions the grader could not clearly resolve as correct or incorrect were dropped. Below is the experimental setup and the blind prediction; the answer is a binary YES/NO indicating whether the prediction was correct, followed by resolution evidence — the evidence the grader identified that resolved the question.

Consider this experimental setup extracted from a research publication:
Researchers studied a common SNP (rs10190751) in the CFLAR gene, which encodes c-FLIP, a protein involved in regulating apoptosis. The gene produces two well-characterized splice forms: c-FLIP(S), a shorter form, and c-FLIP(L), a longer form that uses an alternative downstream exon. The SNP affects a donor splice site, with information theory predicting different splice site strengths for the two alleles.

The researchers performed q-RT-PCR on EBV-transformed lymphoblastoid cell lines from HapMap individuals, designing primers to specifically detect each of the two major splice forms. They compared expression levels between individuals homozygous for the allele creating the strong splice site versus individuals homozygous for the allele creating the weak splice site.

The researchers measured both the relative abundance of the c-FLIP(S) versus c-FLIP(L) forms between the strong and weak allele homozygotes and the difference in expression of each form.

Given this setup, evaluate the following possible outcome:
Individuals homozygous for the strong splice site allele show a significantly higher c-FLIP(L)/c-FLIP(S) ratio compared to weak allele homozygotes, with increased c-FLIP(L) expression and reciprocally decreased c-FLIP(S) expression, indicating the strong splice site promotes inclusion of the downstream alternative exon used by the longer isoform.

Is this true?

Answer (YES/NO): NO